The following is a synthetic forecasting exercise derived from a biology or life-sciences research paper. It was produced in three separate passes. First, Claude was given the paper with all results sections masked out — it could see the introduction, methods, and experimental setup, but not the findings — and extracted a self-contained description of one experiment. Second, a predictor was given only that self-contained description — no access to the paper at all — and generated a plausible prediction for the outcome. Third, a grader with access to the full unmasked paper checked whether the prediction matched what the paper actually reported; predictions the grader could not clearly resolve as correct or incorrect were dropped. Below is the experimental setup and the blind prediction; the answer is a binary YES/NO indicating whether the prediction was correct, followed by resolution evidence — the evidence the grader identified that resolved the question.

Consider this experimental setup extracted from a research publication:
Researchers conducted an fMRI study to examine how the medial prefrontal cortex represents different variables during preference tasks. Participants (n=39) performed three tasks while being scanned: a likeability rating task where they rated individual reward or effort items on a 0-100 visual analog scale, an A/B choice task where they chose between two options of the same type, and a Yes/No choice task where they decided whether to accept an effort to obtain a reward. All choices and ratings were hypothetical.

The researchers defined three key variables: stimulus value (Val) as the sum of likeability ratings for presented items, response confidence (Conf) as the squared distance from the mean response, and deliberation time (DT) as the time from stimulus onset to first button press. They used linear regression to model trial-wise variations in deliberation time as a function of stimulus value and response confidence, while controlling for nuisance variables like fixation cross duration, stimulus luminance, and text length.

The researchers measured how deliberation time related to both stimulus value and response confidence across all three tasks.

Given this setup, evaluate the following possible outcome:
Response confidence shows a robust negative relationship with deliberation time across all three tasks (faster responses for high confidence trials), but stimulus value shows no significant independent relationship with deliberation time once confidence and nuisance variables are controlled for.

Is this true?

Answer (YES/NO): NO